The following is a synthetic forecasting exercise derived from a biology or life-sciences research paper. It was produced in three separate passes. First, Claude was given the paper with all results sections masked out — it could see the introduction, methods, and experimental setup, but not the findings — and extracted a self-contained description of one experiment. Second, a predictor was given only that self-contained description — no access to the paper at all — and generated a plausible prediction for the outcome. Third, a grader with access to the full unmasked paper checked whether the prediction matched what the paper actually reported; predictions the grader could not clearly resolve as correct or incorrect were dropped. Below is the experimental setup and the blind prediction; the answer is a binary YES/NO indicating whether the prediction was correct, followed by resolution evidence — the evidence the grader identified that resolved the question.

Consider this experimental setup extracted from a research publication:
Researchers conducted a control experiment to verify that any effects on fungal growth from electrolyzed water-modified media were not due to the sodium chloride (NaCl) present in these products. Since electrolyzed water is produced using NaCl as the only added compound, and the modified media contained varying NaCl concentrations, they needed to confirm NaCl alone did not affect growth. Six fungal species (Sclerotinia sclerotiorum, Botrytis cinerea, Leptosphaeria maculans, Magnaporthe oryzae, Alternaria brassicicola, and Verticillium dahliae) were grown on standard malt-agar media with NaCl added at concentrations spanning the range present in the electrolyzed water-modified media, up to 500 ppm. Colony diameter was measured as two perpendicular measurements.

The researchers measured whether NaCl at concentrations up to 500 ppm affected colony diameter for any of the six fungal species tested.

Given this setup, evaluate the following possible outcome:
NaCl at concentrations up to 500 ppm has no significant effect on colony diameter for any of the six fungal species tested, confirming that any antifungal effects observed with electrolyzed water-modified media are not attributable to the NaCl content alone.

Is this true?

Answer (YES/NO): NO